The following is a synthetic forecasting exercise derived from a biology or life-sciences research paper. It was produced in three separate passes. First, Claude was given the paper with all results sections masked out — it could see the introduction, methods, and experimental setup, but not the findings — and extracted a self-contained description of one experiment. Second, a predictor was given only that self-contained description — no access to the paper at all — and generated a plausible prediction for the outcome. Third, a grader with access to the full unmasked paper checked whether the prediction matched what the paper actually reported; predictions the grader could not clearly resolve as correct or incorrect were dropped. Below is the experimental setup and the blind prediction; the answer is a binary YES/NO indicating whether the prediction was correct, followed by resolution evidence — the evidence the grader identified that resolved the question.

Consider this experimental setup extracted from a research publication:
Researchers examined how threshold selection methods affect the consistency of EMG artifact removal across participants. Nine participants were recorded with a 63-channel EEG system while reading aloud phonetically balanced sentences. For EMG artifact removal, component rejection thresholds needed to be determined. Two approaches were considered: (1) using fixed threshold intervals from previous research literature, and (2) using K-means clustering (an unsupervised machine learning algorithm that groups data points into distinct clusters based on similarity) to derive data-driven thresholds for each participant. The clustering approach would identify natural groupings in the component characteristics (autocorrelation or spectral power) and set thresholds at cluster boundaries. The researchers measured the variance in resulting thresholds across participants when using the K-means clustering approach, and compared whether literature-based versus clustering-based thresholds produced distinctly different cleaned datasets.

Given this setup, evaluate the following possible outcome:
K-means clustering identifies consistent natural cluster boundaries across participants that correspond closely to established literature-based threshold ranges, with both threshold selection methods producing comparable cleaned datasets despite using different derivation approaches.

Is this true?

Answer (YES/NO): NO